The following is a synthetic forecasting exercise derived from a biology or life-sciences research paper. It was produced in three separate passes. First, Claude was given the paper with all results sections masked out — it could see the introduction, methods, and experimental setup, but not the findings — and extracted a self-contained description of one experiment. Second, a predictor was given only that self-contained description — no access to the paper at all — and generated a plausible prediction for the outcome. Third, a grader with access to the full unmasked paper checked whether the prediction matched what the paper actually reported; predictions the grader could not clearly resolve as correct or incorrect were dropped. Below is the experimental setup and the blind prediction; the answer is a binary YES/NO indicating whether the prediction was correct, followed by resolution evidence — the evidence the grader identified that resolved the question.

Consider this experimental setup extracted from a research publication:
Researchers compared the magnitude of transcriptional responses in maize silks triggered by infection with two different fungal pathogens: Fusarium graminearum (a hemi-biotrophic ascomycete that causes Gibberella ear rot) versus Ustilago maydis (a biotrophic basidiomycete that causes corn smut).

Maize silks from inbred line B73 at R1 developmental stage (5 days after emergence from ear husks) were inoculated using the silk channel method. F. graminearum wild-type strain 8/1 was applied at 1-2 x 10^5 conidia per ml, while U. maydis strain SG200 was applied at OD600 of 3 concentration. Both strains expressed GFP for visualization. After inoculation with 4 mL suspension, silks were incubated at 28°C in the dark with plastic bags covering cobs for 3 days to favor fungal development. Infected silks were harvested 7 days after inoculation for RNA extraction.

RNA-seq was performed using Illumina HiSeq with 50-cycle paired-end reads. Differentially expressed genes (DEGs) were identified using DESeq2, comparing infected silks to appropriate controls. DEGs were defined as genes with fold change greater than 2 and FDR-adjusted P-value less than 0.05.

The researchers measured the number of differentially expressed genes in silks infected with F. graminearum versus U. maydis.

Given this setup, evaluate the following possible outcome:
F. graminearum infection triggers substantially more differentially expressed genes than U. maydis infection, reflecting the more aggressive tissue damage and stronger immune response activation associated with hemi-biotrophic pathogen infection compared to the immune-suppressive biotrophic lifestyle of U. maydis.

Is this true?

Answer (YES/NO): YES